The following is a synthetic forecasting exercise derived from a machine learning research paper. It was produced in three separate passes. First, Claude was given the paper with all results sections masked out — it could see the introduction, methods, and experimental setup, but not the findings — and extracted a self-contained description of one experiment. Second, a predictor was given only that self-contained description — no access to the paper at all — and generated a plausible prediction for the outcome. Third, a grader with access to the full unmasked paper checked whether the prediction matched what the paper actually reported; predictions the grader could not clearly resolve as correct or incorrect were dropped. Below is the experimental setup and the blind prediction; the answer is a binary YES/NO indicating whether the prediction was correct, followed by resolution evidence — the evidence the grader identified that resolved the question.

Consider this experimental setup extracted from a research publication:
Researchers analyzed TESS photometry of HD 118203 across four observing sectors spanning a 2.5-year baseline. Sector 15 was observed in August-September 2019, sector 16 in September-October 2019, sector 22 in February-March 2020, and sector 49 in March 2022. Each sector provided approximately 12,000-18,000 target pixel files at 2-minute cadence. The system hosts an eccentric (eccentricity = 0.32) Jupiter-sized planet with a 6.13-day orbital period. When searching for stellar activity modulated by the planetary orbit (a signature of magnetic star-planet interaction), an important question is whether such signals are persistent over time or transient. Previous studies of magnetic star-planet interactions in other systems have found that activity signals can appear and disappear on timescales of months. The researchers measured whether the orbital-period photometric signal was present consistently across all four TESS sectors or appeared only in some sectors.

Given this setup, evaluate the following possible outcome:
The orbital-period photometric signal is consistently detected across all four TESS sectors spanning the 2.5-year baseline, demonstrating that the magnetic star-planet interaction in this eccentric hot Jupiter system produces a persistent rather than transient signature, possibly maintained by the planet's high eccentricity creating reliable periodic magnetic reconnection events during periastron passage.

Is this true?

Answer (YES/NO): NO